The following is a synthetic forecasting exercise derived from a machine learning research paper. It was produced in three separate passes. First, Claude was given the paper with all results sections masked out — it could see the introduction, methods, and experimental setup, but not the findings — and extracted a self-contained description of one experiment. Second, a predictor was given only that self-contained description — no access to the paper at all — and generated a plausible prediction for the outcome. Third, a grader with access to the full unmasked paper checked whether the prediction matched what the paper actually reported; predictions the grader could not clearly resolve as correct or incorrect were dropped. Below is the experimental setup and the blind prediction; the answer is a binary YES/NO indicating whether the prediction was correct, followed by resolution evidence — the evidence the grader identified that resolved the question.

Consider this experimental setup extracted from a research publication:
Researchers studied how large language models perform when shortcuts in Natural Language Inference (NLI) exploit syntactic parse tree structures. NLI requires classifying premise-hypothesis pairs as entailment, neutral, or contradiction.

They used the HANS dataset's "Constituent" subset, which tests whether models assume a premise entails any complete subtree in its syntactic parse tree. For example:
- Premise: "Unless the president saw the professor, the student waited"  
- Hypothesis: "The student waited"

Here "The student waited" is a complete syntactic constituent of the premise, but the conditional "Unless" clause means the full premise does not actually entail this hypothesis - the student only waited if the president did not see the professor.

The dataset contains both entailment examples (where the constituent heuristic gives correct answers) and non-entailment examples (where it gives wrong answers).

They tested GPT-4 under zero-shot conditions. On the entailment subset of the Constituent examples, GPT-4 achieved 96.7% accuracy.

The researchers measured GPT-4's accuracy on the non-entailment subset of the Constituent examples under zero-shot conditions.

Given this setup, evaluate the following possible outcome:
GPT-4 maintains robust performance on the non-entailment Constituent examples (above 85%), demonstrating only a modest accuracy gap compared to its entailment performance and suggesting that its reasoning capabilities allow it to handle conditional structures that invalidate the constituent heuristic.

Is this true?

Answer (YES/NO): NO